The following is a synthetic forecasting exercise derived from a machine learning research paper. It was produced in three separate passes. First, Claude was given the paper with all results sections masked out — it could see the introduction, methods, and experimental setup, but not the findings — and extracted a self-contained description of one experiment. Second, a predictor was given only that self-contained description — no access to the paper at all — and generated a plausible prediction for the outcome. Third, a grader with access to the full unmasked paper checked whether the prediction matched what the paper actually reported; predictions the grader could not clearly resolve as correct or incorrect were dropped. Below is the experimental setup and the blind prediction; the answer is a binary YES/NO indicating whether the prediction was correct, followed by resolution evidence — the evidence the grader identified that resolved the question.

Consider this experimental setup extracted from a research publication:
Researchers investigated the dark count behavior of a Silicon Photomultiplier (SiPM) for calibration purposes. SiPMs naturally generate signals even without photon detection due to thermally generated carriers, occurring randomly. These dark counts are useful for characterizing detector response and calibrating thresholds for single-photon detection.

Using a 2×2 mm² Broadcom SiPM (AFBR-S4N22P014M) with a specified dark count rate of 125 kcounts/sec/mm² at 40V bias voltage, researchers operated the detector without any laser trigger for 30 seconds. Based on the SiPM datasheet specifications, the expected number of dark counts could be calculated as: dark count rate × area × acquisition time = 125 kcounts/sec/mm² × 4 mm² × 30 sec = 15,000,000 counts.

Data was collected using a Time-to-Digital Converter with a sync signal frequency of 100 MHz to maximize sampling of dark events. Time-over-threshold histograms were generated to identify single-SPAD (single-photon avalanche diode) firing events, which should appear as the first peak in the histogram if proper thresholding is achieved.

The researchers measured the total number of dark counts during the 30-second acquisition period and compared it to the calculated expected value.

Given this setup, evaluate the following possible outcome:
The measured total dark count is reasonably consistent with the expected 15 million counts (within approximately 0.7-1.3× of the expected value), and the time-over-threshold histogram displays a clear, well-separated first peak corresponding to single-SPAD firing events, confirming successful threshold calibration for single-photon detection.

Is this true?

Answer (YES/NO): YES